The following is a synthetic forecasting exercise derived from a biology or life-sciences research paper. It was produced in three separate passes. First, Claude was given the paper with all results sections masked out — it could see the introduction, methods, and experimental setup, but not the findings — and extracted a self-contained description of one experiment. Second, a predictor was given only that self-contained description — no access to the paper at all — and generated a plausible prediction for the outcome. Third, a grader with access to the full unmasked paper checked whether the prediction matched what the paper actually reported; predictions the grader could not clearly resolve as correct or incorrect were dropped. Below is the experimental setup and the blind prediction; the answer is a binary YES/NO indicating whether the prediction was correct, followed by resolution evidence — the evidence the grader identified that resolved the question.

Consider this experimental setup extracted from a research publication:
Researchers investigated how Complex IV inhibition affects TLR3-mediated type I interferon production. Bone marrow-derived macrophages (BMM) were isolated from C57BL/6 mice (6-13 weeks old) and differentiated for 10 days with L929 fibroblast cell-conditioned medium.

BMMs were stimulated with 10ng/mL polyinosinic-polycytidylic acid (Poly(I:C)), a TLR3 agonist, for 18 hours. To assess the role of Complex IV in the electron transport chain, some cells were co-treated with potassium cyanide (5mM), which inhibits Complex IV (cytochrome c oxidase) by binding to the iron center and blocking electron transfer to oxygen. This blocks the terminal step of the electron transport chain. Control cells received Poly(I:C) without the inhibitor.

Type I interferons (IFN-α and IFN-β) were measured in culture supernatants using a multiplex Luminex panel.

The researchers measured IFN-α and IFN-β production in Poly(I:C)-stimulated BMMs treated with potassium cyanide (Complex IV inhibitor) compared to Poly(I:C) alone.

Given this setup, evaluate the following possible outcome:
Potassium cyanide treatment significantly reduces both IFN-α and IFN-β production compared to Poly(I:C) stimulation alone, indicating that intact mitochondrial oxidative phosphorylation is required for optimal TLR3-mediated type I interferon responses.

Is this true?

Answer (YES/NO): YES